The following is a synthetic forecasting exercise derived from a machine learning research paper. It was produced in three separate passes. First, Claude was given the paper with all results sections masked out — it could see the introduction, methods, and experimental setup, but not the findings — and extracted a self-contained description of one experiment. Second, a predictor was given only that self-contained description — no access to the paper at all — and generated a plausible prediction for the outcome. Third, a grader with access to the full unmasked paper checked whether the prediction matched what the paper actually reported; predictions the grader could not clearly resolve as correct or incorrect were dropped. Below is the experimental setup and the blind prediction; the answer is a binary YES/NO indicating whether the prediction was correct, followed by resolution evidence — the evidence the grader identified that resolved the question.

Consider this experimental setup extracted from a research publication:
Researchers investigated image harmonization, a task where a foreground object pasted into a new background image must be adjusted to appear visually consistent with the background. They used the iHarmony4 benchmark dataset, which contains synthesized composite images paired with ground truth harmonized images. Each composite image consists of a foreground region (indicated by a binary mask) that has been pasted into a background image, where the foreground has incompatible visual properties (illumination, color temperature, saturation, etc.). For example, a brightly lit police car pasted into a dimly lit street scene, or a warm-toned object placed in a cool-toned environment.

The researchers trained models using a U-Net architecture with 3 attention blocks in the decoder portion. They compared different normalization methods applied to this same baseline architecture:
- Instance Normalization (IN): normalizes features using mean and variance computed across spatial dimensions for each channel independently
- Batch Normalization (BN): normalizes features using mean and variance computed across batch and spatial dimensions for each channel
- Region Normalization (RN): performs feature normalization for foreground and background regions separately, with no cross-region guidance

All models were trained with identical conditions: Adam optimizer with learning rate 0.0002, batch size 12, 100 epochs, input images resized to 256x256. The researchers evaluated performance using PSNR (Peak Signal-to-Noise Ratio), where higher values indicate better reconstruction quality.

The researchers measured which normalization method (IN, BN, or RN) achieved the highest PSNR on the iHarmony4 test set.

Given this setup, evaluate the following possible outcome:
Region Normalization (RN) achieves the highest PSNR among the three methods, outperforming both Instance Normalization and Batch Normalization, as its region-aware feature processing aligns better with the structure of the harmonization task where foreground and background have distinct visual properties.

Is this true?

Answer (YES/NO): NO